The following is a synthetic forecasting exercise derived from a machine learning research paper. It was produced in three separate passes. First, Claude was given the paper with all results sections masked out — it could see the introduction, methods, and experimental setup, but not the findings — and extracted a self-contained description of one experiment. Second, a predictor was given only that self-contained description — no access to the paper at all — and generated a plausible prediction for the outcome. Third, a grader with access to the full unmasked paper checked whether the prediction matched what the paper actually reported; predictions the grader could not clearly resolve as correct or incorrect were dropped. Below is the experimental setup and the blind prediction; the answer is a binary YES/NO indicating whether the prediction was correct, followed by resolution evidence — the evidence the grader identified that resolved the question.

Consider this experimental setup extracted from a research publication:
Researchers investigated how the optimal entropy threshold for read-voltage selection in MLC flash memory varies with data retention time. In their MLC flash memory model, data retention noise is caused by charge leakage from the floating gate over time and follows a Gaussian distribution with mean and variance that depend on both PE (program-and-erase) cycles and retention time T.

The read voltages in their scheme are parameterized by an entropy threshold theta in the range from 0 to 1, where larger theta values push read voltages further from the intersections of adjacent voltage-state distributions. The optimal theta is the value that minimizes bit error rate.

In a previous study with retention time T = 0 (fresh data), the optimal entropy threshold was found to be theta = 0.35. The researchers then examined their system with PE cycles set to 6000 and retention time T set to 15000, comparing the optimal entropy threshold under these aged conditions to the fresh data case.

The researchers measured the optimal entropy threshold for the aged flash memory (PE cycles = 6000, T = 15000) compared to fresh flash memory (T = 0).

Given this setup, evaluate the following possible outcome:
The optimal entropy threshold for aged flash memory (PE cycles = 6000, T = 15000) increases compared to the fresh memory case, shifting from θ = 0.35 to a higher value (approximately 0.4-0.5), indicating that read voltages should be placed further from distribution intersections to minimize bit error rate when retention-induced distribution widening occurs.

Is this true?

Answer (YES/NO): NO